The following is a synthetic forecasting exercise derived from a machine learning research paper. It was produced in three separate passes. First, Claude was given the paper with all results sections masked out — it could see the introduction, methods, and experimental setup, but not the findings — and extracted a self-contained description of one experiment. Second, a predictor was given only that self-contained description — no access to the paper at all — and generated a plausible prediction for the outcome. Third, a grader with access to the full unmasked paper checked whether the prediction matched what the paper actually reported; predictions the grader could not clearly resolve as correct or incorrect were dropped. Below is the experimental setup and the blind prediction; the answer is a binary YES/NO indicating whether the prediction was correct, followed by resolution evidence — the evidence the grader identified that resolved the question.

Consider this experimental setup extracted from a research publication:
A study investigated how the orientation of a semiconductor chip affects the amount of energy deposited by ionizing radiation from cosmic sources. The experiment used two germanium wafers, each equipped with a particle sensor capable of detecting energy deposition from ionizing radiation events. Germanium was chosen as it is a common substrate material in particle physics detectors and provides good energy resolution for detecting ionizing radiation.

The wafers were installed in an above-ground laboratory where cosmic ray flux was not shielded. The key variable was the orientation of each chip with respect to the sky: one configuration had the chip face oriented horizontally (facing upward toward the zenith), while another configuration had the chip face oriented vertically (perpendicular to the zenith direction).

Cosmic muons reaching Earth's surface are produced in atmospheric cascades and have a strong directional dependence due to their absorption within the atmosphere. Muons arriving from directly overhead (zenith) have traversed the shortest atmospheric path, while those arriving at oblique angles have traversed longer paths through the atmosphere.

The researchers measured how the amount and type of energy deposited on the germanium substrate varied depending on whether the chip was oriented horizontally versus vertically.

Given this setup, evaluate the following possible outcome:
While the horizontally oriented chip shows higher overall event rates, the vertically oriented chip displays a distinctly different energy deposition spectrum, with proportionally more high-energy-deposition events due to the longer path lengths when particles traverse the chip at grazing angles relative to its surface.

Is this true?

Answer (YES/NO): NO